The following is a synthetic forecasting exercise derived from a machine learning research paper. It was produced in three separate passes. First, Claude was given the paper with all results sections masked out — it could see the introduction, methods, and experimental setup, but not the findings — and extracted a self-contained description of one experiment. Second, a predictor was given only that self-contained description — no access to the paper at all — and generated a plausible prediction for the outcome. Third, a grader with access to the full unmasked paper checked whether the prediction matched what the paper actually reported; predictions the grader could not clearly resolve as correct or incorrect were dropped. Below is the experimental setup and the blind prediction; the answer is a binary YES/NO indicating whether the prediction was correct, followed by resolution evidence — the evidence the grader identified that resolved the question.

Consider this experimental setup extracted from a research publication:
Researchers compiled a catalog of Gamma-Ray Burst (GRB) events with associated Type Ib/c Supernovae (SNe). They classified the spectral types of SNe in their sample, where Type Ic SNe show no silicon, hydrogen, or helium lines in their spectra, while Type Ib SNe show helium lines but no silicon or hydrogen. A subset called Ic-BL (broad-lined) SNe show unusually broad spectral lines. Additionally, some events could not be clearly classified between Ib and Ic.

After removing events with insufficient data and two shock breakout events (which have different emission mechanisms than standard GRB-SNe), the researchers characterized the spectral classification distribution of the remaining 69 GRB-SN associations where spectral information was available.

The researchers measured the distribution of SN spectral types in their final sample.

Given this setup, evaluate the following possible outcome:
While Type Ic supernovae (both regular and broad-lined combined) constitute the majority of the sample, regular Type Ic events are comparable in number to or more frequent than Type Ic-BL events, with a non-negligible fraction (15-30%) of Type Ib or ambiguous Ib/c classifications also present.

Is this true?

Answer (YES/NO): YES